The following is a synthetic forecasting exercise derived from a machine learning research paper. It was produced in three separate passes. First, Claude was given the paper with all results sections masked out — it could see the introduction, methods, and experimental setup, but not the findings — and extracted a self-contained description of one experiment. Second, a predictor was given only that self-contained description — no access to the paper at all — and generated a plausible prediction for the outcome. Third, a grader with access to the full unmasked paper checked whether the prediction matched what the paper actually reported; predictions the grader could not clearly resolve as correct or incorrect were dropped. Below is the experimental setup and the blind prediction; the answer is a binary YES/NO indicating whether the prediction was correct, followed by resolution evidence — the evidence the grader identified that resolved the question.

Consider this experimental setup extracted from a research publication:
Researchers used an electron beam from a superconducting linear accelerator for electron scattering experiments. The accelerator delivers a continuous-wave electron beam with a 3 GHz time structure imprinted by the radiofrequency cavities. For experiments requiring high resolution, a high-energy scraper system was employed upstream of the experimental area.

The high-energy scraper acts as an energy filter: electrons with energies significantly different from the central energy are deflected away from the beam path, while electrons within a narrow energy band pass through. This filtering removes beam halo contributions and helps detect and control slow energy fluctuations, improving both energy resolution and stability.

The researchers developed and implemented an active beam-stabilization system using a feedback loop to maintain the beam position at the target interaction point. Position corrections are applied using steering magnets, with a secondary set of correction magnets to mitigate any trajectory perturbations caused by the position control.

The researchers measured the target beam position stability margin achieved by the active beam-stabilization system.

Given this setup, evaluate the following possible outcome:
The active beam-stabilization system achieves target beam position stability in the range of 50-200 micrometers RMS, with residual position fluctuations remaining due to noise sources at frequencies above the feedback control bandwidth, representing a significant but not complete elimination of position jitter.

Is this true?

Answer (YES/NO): NO